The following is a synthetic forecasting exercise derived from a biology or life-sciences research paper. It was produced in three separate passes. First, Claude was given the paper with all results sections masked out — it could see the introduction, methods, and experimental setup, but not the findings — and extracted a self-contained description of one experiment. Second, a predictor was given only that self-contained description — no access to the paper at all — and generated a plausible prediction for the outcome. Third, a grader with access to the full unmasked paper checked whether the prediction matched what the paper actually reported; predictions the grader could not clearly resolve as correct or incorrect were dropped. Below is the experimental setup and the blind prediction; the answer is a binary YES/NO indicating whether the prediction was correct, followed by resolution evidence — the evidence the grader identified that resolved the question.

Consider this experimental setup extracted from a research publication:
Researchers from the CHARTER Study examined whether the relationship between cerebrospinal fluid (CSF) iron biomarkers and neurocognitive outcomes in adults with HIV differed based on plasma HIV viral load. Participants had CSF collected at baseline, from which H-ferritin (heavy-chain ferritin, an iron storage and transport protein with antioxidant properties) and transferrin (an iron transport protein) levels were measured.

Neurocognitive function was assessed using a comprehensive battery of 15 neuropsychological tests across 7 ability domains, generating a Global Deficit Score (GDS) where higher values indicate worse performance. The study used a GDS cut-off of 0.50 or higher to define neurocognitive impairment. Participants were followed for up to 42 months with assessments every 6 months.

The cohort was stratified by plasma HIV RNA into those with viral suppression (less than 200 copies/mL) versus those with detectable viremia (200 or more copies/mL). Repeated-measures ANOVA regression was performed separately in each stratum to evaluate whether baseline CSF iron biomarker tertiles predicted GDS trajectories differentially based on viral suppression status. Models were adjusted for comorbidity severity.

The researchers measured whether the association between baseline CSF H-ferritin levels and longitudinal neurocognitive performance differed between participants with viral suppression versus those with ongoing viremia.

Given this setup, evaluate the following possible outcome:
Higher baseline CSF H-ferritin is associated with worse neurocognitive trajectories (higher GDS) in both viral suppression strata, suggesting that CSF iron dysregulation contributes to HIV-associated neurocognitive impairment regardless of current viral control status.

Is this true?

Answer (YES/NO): NO